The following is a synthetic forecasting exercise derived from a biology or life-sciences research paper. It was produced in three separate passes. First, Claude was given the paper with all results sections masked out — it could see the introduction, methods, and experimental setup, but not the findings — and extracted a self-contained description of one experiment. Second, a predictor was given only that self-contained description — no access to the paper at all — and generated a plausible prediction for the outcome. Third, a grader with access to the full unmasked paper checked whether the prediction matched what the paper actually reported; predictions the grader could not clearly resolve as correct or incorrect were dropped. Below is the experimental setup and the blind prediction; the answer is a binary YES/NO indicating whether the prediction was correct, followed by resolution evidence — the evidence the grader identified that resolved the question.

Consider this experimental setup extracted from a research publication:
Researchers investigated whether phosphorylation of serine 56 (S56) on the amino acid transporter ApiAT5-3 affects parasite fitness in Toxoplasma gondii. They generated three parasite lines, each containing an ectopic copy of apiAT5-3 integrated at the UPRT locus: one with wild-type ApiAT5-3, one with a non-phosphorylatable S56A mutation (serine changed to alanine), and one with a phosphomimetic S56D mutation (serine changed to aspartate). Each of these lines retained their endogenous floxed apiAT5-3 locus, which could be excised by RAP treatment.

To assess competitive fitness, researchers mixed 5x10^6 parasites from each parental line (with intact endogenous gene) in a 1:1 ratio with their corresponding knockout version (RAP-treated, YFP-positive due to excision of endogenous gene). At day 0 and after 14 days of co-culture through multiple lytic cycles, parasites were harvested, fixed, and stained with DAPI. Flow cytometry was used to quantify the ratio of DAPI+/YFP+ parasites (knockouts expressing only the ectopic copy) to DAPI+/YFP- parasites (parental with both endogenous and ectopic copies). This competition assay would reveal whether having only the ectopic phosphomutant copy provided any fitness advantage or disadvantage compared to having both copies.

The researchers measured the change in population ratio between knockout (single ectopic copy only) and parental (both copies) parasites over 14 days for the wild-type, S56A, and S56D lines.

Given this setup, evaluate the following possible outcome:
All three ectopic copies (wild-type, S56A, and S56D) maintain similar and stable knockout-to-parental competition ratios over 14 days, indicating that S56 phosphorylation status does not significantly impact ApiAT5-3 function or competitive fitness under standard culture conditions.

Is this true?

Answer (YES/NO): NO